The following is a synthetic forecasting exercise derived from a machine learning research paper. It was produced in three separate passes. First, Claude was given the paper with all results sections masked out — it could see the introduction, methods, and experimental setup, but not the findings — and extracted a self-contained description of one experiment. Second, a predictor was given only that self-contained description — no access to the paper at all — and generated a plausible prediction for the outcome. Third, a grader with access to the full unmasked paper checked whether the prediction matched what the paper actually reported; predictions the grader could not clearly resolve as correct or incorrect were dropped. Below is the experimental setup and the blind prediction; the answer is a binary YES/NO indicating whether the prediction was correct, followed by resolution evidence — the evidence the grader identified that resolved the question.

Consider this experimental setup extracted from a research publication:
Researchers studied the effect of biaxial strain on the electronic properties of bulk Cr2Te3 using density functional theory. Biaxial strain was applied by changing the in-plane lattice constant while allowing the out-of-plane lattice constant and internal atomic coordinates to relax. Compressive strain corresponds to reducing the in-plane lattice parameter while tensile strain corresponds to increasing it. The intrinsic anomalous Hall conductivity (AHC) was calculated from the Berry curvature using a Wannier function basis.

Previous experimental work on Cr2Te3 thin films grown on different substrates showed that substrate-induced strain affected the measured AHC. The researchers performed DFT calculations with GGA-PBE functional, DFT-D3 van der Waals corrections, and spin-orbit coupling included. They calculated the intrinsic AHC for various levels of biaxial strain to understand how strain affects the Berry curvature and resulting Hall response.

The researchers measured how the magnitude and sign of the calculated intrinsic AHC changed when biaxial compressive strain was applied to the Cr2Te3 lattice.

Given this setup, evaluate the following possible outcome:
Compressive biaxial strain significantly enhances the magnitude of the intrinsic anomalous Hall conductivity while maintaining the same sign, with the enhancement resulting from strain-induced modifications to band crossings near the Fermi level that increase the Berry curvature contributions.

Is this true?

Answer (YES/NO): NO